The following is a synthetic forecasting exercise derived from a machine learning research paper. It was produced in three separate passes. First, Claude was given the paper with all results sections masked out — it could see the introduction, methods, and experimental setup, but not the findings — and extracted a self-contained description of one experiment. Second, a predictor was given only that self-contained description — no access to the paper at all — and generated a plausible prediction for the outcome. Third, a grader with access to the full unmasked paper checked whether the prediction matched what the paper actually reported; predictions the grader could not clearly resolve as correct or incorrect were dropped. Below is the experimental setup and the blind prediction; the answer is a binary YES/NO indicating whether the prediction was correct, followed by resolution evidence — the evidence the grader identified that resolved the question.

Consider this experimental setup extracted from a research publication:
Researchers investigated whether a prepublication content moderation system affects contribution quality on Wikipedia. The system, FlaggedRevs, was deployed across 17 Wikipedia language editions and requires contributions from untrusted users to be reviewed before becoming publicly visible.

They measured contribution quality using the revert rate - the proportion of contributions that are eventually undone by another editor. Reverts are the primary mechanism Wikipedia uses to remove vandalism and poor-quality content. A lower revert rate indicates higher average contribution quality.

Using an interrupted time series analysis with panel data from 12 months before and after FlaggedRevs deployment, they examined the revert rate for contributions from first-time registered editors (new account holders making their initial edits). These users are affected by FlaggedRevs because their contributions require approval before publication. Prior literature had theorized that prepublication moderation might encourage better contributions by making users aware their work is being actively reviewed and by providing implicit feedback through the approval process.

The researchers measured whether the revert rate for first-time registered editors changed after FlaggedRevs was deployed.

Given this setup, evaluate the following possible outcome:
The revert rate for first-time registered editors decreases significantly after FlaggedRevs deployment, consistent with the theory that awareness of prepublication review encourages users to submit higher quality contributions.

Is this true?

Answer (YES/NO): NO